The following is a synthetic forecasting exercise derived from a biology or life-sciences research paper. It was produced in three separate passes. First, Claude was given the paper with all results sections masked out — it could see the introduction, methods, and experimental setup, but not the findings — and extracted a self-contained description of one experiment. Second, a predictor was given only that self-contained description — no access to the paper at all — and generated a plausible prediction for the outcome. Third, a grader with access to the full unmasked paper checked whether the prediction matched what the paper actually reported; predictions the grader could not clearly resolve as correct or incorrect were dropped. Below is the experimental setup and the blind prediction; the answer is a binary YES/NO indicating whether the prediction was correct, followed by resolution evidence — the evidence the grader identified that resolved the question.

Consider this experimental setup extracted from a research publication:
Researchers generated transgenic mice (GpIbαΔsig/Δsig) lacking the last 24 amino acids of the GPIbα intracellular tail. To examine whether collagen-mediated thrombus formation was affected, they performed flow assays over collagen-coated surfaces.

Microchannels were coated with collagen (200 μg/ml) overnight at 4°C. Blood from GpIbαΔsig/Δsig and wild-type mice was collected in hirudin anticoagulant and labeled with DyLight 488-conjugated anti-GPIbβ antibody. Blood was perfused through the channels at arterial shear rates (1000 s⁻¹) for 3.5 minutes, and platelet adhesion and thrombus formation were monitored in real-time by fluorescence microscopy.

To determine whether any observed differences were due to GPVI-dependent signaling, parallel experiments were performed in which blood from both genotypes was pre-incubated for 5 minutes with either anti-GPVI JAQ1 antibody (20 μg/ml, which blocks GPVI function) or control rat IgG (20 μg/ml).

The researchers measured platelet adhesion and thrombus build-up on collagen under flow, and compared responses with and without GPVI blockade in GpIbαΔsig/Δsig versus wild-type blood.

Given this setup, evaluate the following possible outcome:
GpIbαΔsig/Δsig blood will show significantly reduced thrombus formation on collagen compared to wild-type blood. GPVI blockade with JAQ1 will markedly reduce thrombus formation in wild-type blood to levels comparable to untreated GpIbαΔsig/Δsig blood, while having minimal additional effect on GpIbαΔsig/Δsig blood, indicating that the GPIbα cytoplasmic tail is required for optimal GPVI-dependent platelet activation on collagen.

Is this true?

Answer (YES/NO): NO